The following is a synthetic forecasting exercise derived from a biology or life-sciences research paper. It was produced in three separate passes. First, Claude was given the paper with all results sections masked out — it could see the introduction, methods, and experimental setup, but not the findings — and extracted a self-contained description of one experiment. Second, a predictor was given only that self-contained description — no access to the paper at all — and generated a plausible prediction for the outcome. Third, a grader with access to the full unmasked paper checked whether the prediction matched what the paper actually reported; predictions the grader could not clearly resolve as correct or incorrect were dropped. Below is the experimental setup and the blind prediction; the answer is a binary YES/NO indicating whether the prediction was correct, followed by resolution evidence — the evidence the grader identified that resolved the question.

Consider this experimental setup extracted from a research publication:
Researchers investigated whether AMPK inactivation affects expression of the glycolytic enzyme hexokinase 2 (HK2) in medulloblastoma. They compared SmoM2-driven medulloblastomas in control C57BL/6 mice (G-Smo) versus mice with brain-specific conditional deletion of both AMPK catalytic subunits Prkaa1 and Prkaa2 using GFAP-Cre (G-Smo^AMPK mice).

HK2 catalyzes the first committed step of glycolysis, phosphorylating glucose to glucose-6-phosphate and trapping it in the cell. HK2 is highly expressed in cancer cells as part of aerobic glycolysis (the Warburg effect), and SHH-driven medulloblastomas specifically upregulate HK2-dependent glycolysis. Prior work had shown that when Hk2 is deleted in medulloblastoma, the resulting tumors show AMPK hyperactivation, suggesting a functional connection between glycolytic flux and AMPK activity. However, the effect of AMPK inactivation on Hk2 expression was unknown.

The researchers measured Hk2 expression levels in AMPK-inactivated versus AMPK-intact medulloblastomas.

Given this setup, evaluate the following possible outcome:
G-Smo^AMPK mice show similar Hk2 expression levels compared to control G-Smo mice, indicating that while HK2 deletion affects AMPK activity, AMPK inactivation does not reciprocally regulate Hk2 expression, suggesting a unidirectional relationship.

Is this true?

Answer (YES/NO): NO